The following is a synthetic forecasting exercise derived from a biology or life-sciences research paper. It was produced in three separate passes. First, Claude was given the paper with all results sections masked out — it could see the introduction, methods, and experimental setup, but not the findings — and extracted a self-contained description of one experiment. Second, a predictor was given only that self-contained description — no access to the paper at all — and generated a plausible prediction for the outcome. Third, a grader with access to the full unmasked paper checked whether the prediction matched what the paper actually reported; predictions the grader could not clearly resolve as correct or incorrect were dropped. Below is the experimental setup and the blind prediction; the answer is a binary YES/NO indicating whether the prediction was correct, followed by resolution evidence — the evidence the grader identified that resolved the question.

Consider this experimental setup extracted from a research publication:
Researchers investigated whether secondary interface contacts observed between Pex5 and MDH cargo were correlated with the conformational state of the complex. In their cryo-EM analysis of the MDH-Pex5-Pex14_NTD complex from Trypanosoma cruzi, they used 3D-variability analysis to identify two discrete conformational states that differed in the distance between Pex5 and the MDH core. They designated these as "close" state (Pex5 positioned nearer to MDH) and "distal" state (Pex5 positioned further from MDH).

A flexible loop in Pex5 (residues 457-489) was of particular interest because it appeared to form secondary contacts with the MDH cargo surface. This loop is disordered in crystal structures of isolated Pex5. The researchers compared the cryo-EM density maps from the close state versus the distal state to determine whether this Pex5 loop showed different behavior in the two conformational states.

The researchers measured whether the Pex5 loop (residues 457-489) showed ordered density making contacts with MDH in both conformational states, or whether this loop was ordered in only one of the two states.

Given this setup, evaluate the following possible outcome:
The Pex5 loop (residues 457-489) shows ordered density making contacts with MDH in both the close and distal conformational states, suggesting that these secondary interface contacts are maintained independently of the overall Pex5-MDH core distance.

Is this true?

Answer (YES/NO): NO